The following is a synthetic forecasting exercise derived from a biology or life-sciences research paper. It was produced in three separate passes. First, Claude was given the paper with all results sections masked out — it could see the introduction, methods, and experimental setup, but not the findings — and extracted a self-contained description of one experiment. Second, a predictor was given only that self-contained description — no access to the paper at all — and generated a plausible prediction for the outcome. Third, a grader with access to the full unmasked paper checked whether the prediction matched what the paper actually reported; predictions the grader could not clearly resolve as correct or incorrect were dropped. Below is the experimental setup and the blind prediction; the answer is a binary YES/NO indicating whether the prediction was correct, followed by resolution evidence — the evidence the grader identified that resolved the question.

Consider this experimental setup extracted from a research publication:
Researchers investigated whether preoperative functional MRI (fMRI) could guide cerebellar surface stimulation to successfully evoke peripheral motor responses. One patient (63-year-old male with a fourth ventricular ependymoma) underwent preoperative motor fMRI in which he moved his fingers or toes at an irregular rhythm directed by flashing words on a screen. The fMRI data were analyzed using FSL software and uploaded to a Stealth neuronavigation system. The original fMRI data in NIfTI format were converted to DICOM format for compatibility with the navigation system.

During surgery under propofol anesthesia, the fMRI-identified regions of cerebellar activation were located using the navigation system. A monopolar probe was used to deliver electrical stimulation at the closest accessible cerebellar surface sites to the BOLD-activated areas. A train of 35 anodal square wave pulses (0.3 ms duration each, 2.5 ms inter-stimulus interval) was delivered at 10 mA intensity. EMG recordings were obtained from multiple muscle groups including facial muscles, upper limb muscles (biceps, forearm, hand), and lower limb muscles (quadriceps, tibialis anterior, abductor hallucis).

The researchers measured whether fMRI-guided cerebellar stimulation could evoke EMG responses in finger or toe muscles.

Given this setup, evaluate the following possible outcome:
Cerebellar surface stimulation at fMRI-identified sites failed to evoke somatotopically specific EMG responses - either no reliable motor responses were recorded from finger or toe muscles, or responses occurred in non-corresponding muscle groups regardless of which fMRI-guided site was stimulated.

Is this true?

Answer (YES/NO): YES